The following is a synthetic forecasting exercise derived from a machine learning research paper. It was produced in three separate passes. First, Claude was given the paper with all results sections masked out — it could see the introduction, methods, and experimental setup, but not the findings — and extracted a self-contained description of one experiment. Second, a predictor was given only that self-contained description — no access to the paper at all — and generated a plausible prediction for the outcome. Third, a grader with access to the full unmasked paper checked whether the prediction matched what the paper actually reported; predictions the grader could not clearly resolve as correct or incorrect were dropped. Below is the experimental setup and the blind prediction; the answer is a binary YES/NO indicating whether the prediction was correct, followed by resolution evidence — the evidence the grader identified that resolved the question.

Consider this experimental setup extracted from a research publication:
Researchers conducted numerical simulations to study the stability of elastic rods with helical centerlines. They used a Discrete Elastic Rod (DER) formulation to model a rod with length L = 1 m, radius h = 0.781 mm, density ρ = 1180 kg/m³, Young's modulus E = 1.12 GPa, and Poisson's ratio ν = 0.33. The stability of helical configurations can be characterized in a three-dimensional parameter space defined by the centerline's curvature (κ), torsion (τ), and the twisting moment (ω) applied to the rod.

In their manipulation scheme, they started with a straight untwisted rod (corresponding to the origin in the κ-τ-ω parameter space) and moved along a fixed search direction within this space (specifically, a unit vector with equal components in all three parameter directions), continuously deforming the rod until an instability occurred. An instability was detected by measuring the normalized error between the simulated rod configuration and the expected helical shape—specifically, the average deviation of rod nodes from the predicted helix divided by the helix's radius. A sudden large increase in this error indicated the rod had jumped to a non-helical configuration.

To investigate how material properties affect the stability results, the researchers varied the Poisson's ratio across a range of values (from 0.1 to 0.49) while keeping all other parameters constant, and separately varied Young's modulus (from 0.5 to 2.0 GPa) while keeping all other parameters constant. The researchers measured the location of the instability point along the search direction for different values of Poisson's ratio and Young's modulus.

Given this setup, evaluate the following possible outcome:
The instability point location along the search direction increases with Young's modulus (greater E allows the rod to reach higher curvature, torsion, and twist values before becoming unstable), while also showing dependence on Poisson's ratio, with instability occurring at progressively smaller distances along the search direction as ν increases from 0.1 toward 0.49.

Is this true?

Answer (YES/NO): NO